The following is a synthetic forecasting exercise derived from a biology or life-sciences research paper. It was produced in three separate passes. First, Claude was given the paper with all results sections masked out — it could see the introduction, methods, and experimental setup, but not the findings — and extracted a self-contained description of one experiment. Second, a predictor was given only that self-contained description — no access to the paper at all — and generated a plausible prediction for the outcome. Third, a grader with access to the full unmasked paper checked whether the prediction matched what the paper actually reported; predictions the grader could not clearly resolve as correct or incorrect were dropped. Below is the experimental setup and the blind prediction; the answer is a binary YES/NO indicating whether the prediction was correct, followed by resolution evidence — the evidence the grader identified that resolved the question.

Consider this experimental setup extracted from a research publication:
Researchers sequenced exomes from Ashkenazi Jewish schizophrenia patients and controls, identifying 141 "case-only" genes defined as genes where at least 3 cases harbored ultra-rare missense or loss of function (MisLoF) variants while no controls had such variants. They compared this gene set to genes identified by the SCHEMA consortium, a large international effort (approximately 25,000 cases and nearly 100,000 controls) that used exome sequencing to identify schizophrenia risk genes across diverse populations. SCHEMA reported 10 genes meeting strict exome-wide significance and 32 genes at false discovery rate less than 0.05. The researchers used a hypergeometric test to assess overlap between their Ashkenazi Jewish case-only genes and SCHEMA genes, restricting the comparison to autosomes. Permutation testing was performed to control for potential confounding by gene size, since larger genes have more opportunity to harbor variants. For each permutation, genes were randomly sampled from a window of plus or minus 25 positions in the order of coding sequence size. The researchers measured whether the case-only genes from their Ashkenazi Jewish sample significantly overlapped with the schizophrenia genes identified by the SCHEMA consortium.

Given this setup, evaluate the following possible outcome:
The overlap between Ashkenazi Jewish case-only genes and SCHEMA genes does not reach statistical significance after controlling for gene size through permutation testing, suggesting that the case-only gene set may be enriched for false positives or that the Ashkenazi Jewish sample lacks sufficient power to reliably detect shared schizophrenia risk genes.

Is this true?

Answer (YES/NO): NO